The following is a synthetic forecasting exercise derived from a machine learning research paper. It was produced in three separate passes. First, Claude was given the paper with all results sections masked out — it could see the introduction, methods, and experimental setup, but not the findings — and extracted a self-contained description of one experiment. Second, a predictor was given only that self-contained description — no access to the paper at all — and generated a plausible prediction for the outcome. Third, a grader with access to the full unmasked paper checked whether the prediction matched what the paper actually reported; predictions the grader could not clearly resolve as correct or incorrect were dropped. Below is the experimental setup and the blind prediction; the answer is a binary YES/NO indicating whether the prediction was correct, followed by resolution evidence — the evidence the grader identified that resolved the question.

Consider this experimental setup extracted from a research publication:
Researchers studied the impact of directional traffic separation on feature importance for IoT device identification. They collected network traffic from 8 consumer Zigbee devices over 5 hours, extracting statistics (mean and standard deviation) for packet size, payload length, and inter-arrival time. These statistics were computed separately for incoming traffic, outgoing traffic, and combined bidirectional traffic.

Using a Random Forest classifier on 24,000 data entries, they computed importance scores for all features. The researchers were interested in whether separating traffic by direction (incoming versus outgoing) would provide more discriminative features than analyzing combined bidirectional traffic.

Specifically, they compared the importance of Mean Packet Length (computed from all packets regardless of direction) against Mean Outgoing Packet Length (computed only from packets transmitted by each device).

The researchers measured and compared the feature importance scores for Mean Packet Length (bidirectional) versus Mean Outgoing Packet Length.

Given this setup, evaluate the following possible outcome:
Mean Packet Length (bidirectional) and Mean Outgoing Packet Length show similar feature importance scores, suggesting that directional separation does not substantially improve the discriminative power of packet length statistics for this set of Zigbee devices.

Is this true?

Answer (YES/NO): NO